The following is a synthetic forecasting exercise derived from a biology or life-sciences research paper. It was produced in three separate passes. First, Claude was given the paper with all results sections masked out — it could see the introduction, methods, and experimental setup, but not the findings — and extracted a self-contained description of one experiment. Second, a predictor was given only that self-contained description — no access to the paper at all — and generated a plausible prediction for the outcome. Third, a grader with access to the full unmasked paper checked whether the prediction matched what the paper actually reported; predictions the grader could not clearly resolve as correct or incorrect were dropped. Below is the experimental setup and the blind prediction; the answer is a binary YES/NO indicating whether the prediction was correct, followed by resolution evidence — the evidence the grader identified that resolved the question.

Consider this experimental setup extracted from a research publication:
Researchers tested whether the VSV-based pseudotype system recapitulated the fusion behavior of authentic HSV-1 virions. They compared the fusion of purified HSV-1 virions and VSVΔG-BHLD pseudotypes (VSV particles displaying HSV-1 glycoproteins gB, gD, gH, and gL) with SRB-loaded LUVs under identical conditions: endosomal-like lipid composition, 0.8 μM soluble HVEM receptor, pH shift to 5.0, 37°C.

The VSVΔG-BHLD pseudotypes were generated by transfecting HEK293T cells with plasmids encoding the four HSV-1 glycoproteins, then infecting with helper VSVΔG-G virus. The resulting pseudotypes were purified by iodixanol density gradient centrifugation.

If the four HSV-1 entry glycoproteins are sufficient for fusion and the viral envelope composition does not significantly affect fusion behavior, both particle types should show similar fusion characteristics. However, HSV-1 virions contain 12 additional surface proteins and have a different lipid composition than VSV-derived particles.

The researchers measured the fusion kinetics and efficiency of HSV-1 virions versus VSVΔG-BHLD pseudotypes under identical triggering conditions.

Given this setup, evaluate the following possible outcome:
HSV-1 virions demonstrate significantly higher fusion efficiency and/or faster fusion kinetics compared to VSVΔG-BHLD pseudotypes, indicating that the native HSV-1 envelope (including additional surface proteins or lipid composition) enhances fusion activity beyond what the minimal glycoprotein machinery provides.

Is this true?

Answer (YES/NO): NO